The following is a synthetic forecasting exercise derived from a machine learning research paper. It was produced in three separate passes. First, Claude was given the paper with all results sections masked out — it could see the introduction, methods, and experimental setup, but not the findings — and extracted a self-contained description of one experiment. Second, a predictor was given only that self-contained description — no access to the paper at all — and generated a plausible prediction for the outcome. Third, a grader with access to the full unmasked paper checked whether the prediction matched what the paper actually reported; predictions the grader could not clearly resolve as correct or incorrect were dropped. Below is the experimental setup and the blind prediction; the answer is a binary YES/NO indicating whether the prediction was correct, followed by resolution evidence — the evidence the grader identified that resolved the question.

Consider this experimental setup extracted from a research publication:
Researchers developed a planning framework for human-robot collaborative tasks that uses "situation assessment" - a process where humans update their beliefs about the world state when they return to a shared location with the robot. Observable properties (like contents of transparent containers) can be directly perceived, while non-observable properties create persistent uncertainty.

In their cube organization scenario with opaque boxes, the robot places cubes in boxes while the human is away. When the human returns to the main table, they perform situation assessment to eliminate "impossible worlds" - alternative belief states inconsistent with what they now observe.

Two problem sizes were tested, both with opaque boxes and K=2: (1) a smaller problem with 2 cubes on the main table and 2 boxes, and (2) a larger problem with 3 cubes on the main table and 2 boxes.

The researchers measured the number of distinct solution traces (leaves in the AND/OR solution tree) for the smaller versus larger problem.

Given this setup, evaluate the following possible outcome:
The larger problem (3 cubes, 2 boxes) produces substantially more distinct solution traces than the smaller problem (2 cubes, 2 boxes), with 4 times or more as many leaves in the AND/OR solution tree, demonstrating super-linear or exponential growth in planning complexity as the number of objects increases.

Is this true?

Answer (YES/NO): NO